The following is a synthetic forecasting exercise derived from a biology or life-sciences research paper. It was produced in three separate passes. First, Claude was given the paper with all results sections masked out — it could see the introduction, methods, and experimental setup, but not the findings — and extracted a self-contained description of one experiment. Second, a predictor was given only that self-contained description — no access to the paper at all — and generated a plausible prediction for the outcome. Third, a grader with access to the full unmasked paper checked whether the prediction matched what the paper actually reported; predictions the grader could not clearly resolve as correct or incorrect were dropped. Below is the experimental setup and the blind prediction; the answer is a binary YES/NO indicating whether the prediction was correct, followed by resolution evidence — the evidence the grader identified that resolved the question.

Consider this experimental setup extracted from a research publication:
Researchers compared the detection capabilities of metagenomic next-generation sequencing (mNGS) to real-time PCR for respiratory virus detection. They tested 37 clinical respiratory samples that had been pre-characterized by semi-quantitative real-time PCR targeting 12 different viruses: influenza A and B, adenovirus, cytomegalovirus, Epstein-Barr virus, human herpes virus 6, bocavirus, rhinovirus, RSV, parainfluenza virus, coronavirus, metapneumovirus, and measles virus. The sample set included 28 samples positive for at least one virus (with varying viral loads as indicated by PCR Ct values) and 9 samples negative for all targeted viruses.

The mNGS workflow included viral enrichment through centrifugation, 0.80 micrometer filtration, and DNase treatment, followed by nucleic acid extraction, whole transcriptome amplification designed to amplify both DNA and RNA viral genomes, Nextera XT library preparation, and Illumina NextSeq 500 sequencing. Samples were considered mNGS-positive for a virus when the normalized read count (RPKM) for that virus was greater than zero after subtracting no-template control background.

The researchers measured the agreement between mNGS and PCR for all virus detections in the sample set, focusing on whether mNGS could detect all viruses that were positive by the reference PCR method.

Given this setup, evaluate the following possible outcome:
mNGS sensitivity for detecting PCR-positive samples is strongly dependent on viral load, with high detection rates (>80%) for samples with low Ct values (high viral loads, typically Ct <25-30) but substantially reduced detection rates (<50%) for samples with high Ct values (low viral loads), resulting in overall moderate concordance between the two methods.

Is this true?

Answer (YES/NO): NO